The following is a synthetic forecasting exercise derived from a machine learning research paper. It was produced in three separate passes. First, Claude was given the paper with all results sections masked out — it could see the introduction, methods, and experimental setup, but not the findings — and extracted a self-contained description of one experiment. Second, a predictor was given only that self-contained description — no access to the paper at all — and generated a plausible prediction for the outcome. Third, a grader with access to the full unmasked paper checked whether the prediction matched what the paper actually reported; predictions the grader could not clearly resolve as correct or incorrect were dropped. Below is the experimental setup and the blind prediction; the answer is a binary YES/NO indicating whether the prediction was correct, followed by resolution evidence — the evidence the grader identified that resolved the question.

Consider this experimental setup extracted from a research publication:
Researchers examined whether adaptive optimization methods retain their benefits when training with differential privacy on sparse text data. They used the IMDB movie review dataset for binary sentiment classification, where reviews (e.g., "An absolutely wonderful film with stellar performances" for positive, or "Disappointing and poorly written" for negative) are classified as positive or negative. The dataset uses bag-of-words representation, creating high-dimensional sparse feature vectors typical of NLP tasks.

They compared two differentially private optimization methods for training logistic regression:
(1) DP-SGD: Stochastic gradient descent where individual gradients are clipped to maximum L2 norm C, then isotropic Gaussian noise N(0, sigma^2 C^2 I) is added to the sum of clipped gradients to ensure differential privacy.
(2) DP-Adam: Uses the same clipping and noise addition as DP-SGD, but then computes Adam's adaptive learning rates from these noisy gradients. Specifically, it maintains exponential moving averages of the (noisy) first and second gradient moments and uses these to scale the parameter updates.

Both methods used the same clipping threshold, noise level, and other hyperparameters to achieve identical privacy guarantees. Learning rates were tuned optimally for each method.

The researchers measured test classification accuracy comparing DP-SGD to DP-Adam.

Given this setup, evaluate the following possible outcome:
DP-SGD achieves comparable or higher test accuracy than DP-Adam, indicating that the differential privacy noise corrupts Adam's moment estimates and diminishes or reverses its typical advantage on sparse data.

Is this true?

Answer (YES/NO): NO